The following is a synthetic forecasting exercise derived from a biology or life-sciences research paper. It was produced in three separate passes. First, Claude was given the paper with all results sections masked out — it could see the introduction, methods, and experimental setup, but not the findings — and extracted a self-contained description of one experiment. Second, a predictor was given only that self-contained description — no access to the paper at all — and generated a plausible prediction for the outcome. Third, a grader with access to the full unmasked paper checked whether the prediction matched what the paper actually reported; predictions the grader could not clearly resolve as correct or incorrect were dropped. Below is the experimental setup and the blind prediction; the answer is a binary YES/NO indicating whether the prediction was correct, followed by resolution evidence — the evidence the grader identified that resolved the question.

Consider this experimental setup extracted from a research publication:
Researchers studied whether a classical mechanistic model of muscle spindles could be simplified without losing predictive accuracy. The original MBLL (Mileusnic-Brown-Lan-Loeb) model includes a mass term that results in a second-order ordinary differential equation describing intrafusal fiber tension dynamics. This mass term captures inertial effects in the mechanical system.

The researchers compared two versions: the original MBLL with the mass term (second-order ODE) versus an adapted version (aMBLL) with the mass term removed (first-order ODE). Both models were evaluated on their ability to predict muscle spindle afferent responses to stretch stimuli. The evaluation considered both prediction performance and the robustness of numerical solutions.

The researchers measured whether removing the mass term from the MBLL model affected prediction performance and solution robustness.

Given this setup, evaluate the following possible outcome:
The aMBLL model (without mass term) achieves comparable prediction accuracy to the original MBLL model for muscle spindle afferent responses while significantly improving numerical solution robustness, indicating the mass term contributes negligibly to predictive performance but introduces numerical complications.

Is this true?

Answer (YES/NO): YES